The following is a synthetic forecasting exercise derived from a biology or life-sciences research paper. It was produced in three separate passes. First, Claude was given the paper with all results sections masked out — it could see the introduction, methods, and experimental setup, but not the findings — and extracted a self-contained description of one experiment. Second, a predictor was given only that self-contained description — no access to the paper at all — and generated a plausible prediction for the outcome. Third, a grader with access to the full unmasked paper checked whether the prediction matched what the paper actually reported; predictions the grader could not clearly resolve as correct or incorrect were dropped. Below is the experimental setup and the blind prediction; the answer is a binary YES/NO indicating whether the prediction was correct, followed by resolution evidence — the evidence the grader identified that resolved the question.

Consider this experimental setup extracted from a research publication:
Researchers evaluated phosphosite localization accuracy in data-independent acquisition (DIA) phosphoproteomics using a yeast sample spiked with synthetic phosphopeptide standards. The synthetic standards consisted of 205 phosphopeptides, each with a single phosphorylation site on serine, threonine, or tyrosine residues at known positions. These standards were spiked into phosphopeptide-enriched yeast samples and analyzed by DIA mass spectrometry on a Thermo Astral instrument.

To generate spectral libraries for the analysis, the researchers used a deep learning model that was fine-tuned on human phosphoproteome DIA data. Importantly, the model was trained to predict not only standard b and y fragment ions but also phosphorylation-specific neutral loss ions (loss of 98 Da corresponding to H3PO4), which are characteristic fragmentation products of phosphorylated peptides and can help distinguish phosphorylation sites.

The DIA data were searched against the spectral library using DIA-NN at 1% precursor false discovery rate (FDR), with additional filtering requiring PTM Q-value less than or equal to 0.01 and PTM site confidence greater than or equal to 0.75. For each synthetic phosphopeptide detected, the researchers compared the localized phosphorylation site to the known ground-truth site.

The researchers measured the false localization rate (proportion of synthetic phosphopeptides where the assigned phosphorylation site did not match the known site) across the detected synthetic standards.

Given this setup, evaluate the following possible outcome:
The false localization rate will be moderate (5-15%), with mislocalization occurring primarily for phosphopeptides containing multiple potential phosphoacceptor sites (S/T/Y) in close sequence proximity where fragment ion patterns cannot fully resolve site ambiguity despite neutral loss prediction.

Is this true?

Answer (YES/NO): NO